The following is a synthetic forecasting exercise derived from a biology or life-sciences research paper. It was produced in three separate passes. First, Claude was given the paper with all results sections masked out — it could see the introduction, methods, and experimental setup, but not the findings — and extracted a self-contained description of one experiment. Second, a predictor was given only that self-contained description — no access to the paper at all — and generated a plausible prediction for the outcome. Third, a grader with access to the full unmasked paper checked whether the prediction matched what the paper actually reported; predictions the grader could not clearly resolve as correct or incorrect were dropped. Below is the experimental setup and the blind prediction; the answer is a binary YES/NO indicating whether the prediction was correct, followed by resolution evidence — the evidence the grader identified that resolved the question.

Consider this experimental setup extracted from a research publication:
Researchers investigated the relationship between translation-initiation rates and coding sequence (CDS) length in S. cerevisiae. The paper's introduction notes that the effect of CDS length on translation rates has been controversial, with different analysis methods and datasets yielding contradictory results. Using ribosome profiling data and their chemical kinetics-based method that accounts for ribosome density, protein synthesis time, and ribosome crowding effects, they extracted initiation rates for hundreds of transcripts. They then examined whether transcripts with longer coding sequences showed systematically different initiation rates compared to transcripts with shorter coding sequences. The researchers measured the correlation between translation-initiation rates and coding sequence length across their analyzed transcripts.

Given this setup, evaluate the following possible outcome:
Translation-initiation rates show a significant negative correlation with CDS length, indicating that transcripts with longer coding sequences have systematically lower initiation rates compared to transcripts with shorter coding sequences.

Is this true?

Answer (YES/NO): YES